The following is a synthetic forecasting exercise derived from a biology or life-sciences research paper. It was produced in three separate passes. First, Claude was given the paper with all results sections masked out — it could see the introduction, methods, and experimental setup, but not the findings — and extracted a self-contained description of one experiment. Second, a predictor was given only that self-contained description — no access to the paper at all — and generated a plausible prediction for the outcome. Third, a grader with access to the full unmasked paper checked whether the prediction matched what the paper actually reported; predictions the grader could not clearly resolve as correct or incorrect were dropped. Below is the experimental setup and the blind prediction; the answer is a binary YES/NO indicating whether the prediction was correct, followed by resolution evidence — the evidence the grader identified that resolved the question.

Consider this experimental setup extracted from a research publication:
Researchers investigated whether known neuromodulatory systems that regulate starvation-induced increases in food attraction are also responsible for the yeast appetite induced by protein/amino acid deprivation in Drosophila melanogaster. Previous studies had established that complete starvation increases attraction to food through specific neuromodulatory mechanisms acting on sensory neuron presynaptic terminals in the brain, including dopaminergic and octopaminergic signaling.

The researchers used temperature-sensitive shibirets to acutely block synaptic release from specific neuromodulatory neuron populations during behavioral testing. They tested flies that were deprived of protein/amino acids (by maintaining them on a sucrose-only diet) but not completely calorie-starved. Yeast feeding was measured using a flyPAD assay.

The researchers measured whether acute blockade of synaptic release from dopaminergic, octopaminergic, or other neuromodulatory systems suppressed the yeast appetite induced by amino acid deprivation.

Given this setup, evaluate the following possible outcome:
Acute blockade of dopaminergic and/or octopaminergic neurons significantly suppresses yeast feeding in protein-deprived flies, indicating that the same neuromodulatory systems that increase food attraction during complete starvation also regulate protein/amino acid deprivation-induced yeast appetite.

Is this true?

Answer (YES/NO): NO